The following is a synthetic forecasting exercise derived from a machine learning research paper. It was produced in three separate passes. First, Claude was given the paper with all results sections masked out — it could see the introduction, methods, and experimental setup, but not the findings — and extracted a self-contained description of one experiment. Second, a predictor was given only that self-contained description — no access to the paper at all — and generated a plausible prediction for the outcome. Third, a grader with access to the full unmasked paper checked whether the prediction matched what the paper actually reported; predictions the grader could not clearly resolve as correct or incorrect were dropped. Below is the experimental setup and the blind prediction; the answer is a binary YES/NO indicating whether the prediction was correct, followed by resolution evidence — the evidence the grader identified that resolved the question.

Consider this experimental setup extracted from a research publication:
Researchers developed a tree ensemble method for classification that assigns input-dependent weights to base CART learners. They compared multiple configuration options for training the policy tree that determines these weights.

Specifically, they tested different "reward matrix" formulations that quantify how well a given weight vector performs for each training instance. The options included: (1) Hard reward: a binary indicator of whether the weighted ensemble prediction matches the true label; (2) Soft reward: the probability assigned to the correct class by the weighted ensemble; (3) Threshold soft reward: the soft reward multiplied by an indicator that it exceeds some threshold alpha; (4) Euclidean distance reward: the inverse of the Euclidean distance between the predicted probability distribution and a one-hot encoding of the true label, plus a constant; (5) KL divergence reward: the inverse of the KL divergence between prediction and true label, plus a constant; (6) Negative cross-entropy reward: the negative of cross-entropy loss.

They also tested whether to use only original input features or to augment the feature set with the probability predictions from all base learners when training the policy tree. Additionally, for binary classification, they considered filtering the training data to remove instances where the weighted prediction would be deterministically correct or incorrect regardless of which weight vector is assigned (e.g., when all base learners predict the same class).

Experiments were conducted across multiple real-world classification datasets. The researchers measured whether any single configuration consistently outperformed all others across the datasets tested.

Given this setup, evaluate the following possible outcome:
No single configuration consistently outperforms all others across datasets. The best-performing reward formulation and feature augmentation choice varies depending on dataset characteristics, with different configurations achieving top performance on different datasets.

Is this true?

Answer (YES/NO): YES